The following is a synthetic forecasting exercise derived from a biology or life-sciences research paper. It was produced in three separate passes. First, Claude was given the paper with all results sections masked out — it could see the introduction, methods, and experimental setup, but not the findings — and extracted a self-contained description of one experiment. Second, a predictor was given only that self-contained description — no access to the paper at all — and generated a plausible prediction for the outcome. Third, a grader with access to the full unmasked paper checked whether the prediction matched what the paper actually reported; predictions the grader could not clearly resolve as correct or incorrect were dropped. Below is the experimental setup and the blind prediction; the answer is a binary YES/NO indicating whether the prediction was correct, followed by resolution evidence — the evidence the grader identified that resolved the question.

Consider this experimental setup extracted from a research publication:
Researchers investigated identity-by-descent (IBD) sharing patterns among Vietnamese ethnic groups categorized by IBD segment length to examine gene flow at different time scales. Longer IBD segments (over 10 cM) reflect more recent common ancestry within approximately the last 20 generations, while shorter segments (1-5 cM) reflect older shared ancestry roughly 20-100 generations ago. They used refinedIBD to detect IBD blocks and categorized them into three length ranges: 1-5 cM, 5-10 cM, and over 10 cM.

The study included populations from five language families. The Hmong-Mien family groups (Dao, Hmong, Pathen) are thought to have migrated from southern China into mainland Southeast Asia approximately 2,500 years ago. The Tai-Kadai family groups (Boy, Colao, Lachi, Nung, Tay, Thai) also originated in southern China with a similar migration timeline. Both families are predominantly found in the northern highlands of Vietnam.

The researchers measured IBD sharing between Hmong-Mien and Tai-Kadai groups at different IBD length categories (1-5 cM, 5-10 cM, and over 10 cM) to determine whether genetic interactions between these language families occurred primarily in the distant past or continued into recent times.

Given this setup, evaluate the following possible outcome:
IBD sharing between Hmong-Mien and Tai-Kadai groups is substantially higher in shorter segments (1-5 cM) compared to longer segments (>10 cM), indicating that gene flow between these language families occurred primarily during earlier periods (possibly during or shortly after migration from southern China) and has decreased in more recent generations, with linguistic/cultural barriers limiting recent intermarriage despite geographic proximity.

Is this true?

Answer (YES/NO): YES